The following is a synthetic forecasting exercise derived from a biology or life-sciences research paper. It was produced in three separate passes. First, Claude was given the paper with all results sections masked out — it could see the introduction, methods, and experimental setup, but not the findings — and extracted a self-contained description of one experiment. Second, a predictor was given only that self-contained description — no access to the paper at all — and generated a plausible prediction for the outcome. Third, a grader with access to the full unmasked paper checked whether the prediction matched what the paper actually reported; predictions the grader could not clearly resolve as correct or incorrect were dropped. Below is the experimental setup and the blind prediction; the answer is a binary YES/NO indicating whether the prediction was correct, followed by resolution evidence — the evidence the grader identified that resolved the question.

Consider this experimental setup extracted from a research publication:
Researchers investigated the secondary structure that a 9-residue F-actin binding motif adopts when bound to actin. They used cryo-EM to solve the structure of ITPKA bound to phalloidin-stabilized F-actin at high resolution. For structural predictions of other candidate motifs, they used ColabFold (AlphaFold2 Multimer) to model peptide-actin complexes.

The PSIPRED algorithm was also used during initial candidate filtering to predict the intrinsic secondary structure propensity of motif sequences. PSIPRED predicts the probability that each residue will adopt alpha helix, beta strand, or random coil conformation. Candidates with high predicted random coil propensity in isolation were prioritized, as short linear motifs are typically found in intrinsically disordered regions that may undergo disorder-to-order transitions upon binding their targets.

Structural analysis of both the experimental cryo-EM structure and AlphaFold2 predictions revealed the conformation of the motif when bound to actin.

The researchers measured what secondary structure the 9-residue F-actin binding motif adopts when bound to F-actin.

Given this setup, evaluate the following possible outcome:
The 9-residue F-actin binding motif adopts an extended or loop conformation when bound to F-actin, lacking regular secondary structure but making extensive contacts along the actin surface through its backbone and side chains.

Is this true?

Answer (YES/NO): NO